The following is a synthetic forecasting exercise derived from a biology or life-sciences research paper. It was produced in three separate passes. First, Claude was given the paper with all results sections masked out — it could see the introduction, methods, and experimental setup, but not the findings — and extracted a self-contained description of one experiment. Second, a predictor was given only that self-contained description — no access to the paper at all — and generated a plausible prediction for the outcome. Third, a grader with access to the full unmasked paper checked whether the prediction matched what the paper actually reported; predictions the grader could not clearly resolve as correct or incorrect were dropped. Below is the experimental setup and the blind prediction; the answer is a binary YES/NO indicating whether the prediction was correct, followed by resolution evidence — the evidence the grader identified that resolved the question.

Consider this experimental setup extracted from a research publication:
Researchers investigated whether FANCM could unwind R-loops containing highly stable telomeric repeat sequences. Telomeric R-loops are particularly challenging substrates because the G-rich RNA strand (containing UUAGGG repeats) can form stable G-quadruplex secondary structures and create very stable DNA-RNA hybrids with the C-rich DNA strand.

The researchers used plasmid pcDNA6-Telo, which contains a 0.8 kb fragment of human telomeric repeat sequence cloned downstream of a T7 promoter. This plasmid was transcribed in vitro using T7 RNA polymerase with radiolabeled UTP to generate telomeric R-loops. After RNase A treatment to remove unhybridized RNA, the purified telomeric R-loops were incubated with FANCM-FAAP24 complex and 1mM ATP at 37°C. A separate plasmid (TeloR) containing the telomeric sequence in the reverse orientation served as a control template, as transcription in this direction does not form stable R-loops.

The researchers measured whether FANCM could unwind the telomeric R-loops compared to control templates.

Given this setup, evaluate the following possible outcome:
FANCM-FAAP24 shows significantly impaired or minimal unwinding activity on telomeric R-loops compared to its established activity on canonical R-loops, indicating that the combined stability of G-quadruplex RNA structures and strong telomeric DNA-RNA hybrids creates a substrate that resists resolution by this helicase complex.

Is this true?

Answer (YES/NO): NO